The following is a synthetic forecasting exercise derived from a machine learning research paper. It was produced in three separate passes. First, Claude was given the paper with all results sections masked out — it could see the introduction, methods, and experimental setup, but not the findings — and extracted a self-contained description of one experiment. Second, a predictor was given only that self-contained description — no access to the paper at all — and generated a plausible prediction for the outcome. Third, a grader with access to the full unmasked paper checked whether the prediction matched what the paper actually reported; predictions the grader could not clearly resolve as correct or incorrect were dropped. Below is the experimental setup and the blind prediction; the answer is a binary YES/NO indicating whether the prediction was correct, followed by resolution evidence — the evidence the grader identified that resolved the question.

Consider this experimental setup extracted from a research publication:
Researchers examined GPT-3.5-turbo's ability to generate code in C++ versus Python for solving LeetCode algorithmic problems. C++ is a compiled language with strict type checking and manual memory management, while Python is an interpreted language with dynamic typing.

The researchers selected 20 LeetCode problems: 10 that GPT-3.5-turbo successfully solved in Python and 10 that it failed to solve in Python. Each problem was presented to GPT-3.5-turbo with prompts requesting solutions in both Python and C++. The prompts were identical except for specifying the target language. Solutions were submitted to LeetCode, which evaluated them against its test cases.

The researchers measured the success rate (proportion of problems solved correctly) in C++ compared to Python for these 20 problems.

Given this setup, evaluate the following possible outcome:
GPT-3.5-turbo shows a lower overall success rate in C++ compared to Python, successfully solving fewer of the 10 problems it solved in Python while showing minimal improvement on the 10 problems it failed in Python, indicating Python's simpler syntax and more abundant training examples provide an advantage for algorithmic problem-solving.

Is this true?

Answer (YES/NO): NO